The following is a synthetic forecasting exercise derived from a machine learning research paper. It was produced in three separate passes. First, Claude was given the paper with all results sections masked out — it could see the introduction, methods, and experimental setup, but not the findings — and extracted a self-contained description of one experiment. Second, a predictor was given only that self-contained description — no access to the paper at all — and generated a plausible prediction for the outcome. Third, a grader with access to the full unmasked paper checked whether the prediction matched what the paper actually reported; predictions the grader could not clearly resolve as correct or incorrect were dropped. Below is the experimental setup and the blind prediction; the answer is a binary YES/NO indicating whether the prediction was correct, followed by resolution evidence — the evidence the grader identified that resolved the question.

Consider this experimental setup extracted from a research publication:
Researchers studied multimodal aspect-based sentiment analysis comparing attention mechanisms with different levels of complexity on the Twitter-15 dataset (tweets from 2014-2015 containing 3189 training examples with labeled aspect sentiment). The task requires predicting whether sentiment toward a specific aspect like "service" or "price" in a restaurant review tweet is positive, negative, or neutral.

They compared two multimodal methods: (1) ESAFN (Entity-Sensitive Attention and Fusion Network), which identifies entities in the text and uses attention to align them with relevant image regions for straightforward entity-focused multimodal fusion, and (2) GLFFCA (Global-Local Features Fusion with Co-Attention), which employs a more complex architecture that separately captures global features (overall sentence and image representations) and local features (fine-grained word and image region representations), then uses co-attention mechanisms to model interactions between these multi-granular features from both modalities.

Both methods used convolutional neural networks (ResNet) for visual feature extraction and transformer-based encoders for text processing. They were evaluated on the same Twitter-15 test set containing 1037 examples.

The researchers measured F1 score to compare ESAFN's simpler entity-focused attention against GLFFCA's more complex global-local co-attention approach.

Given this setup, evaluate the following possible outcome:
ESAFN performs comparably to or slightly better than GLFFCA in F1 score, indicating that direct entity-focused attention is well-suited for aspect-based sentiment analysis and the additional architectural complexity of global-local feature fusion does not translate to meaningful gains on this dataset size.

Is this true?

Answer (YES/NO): NO